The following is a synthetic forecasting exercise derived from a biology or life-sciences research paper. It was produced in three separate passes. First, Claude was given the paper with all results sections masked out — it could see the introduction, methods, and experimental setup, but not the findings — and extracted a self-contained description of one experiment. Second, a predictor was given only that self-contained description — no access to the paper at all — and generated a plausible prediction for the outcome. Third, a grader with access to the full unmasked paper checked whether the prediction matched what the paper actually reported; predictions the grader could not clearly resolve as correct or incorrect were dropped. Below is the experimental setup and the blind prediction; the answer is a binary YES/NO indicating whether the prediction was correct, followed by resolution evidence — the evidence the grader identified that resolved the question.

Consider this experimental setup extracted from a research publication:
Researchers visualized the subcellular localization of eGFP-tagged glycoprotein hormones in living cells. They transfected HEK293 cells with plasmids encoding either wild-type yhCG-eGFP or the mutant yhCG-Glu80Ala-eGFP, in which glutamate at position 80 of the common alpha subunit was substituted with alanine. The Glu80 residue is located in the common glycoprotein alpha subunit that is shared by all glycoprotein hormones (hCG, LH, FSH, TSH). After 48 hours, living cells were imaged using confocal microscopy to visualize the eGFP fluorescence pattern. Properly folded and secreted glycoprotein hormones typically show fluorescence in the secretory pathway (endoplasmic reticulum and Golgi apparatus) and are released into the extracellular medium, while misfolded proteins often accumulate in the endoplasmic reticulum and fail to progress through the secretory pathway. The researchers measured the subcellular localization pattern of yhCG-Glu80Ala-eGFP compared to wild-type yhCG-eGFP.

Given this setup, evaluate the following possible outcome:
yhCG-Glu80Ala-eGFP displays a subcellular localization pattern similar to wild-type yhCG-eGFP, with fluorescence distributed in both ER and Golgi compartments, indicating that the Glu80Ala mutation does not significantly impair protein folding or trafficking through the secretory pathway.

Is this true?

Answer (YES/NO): NO